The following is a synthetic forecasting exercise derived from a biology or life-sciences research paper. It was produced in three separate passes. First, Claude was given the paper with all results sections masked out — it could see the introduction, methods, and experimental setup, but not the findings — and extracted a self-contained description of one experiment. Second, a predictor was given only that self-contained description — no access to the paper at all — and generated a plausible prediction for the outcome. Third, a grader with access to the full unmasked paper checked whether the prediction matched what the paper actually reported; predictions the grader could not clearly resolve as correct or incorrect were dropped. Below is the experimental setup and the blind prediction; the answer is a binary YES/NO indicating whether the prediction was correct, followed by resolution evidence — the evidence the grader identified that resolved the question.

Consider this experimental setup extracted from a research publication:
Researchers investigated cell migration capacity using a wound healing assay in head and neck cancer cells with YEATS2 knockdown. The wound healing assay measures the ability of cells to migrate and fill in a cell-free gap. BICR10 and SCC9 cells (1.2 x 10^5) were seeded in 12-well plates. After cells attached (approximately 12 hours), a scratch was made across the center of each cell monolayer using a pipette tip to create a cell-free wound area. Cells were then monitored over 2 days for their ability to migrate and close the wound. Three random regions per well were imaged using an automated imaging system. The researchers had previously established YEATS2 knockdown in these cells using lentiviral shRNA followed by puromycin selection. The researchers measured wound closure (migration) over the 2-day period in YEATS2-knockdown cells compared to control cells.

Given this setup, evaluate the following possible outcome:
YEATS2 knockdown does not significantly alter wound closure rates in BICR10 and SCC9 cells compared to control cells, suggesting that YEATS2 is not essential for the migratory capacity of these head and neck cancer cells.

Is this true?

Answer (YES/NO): NO